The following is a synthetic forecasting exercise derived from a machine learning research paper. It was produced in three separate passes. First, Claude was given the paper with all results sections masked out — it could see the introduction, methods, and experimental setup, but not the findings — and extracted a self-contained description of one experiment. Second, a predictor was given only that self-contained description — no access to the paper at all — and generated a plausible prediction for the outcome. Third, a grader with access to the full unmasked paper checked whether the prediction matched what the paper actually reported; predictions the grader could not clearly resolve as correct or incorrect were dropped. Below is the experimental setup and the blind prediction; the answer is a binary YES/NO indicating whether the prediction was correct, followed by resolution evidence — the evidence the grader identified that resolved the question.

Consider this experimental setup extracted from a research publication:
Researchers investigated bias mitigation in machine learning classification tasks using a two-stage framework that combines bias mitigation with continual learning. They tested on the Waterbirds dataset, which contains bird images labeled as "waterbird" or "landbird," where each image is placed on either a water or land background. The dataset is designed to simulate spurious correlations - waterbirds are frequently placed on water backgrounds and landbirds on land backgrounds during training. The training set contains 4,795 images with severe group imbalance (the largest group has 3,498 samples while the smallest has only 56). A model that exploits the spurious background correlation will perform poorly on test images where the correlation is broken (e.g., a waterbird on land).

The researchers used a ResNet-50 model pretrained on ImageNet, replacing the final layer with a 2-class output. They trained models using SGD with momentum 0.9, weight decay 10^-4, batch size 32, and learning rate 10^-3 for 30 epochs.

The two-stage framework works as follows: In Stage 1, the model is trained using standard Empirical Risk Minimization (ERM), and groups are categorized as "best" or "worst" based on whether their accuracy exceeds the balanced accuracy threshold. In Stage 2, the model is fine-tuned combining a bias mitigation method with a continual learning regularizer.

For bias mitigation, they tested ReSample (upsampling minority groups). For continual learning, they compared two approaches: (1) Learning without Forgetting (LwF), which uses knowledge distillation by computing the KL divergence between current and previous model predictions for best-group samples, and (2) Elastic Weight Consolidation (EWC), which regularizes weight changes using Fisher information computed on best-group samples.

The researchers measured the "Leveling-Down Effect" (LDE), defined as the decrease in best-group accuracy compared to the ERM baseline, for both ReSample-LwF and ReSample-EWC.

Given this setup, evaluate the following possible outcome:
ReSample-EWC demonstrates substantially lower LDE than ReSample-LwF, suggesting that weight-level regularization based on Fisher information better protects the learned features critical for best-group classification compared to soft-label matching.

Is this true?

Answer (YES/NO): NO